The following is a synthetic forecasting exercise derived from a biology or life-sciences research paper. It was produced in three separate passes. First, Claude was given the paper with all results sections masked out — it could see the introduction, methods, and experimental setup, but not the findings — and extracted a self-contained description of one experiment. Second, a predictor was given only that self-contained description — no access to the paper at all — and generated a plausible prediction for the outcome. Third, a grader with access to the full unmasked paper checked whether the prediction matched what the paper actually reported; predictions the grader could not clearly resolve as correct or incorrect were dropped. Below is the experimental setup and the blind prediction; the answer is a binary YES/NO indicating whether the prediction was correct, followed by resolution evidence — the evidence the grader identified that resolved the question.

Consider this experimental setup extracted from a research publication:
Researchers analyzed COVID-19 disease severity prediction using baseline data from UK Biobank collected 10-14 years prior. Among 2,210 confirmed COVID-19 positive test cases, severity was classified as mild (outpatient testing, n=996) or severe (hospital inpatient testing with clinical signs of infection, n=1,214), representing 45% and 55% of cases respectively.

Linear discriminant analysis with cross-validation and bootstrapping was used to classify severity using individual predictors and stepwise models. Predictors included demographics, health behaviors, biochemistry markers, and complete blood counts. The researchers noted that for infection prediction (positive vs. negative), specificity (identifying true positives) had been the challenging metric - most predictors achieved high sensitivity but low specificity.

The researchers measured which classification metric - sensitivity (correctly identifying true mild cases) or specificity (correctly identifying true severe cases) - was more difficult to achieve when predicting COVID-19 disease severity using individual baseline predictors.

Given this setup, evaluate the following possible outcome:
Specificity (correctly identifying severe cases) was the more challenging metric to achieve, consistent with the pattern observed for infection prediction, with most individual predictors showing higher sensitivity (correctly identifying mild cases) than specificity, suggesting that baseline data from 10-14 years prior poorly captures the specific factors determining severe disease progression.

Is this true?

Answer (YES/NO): NO